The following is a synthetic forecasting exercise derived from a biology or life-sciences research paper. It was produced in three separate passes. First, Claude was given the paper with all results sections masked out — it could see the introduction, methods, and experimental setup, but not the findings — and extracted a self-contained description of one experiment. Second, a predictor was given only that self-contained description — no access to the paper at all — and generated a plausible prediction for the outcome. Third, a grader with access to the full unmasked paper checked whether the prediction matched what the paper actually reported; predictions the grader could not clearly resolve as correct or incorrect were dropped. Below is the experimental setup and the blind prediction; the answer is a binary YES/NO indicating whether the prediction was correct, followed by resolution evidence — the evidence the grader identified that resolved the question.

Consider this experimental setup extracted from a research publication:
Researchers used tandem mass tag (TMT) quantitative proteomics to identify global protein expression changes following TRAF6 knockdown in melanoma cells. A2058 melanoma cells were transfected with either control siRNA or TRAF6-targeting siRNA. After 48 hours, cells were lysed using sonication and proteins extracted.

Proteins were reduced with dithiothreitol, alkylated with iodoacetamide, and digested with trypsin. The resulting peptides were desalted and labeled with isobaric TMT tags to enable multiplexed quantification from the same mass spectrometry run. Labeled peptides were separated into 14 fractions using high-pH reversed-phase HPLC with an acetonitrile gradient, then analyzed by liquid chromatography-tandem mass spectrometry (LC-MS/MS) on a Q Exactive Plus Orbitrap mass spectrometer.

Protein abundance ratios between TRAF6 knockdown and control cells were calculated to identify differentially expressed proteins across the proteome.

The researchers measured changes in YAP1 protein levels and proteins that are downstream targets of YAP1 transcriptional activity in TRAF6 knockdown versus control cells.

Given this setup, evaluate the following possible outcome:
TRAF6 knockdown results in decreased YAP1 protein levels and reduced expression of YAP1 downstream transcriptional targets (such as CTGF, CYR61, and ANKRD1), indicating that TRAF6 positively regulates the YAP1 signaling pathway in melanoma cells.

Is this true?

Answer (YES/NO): YES